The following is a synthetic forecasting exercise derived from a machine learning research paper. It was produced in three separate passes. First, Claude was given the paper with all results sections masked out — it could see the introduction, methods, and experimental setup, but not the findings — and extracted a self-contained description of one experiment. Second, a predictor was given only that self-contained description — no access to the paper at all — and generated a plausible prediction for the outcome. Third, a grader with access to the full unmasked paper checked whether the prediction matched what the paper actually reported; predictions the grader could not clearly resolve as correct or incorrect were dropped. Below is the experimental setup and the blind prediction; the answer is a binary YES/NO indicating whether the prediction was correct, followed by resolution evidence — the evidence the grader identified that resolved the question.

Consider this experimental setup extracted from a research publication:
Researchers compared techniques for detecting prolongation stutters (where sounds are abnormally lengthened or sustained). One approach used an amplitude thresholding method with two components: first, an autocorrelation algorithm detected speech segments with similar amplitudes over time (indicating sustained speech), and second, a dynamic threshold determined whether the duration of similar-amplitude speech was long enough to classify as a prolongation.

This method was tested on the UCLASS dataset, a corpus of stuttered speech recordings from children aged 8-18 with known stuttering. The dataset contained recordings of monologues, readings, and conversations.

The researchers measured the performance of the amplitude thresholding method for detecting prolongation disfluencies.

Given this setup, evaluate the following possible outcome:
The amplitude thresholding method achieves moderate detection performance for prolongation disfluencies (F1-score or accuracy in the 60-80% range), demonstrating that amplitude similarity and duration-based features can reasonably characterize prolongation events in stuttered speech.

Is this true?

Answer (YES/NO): NO